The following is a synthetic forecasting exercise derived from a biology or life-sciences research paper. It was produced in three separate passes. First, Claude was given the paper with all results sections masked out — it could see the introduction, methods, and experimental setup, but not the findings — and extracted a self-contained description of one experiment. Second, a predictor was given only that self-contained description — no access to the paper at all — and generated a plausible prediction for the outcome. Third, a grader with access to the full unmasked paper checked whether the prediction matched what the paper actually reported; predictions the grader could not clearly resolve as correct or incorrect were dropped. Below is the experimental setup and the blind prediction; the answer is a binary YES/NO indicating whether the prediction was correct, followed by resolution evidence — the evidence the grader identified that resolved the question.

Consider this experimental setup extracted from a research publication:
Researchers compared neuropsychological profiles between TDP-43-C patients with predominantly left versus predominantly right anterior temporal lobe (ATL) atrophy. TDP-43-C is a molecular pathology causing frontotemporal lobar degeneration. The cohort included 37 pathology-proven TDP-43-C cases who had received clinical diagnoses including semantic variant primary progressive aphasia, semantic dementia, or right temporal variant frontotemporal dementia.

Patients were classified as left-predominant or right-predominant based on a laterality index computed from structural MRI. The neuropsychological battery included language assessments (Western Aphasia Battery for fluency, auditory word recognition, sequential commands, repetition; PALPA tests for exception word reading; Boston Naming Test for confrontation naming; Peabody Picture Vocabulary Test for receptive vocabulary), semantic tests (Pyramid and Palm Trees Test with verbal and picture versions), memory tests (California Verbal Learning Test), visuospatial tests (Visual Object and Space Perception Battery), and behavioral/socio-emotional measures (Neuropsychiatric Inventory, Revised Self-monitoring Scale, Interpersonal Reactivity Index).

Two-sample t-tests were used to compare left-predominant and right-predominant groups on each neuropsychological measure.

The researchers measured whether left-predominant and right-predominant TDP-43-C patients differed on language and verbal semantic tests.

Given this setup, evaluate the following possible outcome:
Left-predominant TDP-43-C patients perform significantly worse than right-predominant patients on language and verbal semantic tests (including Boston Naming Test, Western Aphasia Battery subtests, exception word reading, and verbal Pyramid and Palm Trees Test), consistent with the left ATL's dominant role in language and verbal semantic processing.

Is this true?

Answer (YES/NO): NO